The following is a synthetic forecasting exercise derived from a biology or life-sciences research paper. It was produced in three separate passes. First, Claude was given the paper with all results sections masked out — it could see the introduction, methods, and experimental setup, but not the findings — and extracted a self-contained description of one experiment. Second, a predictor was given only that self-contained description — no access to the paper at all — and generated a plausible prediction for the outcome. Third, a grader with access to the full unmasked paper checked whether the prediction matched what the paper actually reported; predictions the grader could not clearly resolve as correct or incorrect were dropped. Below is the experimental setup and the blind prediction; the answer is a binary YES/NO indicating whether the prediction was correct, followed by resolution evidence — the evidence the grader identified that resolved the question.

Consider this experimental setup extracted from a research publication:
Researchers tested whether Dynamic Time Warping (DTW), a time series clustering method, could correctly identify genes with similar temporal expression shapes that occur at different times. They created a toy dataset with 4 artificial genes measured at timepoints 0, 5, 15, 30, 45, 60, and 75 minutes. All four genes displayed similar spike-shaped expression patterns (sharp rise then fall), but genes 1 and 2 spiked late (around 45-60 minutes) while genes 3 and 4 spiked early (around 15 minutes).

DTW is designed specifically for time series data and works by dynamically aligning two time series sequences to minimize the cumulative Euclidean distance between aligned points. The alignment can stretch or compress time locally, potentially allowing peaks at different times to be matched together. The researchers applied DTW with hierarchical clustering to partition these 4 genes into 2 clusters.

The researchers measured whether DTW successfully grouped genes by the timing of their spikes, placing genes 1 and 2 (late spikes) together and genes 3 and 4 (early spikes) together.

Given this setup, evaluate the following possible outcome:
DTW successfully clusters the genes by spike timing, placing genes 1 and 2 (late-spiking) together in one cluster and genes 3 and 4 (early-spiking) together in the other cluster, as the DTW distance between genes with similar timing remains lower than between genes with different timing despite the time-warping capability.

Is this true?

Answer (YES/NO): NO